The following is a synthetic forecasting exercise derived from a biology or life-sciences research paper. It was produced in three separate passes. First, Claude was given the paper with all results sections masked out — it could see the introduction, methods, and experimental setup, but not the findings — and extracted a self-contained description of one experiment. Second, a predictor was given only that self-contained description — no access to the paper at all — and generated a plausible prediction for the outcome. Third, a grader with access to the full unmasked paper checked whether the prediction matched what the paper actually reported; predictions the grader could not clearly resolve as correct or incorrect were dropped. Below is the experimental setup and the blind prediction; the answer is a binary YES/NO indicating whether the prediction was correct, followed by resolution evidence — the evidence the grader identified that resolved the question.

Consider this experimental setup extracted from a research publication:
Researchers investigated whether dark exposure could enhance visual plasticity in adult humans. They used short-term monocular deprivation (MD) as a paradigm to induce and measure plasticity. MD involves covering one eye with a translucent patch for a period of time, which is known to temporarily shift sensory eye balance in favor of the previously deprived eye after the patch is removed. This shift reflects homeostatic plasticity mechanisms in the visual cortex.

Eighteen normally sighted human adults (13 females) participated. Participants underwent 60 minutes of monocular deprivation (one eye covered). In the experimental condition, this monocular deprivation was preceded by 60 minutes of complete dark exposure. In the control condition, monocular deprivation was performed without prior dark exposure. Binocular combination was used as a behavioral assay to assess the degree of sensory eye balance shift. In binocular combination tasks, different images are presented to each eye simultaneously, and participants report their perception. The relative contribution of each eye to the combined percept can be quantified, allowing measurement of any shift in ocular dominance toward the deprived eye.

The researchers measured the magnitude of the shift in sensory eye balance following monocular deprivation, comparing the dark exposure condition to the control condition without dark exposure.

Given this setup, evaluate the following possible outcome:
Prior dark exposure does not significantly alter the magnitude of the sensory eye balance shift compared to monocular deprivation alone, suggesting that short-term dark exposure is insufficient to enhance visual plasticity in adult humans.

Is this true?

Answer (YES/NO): NO